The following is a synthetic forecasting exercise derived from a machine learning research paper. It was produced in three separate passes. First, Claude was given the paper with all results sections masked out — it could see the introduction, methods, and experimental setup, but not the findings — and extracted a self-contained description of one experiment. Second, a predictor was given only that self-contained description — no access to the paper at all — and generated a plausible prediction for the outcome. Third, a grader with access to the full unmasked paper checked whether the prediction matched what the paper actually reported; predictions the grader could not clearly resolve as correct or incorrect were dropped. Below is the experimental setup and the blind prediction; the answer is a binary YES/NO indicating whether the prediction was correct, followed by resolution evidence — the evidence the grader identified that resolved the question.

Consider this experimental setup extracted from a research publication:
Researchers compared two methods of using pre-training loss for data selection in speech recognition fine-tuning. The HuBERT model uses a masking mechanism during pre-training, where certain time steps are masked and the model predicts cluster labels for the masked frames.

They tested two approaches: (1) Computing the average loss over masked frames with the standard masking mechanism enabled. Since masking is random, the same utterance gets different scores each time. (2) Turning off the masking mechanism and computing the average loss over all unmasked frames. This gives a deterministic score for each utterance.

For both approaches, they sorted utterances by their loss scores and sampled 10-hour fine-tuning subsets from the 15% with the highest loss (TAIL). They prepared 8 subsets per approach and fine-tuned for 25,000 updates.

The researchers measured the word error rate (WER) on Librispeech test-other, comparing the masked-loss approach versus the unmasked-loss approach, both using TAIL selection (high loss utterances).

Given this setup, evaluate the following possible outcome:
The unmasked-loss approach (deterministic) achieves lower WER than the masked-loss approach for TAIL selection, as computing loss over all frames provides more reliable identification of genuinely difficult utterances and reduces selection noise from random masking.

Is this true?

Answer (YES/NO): YES